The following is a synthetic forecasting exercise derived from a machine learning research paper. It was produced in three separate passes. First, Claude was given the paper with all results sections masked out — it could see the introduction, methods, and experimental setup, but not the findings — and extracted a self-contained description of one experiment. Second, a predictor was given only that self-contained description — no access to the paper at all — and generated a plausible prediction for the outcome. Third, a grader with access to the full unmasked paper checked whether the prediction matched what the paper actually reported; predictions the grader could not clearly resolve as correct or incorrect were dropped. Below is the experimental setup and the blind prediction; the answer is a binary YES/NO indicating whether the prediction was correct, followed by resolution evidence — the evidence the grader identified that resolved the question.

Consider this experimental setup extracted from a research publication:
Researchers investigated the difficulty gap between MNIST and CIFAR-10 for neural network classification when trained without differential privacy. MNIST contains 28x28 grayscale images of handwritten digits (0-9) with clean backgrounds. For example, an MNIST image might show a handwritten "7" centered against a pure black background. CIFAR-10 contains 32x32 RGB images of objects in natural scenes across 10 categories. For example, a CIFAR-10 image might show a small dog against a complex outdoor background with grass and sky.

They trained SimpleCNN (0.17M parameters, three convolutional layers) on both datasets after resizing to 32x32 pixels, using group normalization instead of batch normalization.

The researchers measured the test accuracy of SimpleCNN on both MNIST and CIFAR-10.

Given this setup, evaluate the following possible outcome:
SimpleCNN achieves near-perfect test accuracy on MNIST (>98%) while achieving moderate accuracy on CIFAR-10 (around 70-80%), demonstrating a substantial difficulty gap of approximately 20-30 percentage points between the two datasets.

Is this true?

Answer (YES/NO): NO